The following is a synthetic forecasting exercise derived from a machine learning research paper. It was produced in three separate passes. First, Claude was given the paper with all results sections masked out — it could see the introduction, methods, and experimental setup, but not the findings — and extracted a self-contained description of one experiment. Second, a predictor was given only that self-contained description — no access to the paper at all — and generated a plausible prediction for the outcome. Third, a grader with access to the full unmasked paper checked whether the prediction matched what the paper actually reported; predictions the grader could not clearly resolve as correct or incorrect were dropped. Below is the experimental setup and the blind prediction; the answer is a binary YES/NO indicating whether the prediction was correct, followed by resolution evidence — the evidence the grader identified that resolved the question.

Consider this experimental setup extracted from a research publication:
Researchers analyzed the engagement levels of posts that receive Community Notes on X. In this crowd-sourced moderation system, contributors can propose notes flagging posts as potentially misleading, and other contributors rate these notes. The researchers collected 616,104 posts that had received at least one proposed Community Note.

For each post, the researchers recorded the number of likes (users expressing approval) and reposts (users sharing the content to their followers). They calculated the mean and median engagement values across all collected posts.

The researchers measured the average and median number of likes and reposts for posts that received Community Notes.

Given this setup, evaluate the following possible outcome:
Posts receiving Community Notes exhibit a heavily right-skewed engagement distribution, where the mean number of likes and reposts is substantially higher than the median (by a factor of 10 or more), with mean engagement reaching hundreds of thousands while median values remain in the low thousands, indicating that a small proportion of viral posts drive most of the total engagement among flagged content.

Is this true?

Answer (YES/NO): NO